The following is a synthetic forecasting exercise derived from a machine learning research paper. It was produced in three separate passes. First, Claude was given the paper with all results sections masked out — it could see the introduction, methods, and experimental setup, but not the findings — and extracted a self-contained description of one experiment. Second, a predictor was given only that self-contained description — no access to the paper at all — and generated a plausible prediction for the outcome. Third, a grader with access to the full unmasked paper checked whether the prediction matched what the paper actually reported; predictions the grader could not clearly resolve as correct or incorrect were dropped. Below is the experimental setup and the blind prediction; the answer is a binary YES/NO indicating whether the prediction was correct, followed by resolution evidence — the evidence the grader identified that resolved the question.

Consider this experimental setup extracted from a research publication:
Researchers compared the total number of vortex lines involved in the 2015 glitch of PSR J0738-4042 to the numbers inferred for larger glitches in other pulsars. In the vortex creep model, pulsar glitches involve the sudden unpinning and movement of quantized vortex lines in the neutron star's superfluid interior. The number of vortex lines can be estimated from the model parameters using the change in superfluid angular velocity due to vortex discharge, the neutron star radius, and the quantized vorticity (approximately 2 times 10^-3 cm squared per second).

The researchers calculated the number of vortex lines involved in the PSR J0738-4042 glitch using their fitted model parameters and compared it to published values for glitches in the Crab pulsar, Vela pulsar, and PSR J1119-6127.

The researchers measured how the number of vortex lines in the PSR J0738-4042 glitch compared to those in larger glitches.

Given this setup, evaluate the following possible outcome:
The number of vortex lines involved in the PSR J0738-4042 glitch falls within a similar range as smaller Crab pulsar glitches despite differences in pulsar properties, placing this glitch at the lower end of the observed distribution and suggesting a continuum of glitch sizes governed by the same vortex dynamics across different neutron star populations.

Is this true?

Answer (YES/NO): NO